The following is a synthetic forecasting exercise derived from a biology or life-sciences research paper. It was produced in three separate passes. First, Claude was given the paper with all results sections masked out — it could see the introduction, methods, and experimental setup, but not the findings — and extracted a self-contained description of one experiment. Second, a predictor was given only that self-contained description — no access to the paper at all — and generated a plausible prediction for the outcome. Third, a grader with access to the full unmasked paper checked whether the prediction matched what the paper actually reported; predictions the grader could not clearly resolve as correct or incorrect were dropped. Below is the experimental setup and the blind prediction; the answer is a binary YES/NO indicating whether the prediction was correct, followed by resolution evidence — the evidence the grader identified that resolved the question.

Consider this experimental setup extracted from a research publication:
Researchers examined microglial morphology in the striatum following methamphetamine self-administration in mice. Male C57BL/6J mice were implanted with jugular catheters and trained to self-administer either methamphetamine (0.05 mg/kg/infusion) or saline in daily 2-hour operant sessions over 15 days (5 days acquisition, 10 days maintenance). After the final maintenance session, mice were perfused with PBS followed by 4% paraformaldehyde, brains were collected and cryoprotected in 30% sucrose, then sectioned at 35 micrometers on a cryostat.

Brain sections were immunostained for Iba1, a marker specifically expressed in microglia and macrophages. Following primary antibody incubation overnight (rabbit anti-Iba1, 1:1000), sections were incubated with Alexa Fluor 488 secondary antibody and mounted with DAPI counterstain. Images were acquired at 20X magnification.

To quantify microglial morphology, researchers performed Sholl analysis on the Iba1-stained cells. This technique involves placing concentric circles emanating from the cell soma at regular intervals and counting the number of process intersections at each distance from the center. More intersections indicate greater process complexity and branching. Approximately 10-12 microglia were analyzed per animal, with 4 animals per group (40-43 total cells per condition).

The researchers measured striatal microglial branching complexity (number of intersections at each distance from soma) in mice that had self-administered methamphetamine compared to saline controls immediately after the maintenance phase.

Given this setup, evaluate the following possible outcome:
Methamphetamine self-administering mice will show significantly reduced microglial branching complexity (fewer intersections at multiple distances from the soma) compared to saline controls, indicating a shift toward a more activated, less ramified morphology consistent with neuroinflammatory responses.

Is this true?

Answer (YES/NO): YES